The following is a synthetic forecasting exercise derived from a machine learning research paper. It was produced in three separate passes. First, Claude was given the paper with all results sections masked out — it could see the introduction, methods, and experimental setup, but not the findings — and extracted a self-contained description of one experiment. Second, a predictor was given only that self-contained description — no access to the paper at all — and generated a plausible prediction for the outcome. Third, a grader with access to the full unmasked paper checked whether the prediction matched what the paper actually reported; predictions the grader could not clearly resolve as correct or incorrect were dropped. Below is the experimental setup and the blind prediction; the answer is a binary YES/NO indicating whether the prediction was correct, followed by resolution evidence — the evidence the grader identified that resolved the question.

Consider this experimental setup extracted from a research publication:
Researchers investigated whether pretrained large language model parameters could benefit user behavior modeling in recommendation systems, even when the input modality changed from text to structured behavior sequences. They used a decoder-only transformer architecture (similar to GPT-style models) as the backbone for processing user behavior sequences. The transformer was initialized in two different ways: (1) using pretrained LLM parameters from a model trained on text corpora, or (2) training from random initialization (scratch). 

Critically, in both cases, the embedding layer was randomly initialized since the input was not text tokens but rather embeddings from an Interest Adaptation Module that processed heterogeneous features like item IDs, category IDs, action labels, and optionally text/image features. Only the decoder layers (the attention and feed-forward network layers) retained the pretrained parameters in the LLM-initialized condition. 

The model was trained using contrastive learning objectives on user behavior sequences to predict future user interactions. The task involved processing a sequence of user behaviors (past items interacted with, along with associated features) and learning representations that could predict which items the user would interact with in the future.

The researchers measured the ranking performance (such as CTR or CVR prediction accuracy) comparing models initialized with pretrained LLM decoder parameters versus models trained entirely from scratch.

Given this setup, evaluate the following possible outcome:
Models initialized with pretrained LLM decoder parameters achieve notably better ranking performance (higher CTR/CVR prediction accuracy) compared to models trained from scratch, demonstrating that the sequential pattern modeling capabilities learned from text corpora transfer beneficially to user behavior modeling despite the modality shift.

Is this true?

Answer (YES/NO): YES